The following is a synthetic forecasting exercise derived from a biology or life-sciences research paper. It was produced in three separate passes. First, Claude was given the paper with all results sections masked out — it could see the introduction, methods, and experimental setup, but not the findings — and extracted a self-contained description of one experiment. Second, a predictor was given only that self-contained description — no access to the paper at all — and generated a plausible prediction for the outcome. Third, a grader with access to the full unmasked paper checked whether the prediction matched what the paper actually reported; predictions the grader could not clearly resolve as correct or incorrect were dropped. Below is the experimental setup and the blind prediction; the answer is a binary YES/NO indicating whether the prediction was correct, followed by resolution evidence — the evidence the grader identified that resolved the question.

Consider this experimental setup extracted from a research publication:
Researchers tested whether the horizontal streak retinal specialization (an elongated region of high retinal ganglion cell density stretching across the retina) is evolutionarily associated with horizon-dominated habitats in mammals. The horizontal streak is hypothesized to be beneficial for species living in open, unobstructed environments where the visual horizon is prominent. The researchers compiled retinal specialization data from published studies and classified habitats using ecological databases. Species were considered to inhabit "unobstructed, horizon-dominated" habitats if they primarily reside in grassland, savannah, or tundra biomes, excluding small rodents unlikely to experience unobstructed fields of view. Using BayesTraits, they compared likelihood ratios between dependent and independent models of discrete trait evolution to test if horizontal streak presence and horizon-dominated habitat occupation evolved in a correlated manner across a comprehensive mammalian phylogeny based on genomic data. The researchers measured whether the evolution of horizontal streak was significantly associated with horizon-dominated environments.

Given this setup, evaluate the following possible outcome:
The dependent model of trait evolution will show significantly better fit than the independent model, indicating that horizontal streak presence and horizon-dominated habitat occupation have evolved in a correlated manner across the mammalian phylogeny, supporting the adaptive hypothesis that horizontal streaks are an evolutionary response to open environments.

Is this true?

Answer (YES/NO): NO